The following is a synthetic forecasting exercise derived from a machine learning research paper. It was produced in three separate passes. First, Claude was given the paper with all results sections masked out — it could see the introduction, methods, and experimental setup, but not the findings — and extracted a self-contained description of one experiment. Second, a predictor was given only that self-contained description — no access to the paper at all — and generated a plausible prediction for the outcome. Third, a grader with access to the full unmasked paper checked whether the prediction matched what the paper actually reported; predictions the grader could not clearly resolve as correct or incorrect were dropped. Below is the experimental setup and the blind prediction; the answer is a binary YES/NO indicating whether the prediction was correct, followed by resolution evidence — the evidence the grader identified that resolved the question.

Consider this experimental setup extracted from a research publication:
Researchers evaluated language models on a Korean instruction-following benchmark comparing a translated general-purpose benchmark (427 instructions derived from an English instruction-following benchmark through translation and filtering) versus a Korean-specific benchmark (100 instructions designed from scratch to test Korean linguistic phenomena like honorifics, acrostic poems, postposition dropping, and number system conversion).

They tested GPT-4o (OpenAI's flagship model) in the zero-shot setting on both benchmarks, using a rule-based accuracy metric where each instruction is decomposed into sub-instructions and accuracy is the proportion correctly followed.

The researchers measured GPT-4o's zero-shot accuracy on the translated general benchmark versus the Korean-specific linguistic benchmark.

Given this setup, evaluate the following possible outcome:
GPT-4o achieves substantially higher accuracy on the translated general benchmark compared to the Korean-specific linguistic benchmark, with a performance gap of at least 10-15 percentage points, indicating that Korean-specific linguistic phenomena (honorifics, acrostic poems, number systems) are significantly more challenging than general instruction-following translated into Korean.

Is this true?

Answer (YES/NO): YES